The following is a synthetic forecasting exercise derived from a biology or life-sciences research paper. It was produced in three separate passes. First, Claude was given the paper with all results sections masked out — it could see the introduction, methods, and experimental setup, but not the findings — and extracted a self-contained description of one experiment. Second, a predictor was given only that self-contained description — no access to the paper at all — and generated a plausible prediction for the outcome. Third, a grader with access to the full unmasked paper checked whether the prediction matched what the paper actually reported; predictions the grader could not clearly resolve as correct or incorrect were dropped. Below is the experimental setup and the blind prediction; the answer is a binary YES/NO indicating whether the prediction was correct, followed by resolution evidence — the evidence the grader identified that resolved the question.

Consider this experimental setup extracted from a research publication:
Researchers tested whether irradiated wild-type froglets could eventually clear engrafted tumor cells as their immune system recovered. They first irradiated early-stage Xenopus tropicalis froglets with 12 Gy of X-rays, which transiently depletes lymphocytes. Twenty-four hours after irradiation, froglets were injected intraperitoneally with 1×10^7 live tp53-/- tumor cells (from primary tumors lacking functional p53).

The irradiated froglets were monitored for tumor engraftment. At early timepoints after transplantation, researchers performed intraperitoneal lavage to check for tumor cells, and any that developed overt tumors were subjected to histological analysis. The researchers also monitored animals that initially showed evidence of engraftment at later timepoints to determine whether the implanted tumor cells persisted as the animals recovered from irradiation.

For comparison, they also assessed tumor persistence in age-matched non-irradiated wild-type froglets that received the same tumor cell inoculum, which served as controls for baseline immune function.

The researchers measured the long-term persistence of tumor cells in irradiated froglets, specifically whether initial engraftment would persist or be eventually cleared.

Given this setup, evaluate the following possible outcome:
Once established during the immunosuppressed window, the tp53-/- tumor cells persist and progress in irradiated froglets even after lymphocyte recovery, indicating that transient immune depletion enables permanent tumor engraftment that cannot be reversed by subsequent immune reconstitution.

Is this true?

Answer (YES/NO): NO